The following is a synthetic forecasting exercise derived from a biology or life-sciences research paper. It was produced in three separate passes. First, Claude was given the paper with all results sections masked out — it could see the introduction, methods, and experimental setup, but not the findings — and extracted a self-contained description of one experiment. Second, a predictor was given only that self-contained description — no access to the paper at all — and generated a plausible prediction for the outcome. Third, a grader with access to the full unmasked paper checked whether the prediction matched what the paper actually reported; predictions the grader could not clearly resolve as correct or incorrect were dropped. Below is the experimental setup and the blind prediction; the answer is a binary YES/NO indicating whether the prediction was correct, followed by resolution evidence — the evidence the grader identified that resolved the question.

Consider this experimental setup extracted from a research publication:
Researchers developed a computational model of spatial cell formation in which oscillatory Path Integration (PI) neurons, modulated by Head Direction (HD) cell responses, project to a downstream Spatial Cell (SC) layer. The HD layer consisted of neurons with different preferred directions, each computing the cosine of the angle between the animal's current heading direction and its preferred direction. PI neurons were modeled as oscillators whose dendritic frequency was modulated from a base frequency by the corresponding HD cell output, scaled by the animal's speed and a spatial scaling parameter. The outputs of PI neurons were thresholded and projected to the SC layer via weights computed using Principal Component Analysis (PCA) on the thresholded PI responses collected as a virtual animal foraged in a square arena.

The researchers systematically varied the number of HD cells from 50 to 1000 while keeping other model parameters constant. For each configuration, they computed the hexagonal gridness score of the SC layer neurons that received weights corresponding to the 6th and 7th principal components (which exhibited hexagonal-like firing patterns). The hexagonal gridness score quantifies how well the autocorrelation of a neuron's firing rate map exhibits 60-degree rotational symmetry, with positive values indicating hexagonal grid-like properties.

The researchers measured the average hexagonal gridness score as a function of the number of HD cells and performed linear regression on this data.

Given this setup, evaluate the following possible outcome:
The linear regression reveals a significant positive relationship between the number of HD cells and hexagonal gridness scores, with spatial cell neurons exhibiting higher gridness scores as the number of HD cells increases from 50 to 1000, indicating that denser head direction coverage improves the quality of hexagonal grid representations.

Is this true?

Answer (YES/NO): NO